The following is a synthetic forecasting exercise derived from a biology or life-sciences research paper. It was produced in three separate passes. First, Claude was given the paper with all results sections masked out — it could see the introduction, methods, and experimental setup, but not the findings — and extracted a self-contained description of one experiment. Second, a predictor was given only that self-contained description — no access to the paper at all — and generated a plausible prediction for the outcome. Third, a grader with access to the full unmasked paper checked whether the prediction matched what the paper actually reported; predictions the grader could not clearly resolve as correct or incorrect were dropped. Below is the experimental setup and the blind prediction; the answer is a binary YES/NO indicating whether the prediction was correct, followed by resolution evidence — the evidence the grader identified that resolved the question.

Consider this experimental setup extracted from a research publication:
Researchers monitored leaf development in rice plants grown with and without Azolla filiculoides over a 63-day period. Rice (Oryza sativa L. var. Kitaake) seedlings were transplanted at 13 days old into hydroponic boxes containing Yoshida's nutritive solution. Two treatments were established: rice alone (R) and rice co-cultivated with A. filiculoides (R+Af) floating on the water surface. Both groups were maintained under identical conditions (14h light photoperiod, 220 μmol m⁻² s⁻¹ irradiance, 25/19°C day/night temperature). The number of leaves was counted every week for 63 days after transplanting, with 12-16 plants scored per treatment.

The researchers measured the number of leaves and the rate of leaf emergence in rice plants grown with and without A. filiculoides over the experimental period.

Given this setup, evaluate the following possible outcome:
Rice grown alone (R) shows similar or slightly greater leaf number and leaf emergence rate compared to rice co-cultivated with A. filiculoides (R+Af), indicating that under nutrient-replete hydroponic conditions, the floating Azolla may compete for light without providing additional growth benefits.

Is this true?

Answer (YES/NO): NO